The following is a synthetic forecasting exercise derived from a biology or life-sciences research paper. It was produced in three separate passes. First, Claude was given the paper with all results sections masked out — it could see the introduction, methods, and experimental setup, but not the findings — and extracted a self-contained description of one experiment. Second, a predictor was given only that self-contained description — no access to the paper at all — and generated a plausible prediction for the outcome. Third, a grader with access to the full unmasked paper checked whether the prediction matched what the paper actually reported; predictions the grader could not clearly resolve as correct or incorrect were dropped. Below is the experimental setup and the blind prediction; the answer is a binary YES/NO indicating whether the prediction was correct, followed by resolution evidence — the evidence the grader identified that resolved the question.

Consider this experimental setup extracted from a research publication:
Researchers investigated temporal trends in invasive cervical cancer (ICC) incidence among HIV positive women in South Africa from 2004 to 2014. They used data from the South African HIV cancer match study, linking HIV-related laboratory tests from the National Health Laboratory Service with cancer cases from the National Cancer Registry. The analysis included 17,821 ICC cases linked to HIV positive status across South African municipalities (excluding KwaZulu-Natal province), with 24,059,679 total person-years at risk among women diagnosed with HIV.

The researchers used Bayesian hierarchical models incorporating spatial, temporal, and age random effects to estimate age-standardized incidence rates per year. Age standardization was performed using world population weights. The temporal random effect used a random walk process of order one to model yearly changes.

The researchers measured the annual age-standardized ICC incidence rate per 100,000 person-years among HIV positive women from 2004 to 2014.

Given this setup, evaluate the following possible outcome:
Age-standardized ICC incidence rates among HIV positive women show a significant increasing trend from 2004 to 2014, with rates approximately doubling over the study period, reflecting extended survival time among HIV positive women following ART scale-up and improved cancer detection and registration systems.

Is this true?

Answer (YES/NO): NO